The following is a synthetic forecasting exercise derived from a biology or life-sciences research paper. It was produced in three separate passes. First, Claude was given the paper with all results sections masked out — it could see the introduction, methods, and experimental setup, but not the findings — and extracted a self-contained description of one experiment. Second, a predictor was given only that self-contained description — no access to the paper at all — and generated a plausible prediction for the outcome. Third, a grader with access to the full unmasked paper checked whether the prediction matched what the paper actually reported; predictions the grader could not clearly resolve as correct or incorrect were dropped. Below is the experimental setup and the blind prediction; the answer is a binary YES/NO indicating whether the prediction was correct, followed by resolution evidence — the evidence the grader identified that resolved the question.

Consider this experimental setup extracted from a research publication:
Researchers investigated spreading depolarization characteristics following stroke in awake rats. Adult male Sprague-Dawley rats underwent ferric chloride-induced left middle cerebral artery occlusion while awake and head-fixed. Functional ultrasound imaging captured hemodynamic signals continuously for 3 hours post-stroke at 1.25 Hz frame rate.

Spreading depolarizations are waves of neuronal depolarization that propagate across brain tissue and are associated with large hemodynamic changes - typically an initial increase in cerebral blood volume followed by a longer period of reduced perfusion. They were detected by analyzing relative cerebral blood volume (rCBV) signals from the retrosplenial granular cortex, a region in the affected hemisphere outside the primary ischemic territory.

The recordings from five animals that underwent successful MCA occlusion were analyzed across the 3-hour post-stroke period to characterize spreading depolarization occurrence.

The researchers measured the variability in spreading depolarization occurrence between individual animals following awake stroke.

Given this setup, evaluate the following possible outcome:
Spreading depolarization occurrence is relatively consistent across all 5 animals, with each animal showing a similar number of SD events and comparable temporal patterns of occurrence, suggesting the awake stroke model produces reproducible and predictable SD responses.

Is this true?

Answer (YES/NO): NO